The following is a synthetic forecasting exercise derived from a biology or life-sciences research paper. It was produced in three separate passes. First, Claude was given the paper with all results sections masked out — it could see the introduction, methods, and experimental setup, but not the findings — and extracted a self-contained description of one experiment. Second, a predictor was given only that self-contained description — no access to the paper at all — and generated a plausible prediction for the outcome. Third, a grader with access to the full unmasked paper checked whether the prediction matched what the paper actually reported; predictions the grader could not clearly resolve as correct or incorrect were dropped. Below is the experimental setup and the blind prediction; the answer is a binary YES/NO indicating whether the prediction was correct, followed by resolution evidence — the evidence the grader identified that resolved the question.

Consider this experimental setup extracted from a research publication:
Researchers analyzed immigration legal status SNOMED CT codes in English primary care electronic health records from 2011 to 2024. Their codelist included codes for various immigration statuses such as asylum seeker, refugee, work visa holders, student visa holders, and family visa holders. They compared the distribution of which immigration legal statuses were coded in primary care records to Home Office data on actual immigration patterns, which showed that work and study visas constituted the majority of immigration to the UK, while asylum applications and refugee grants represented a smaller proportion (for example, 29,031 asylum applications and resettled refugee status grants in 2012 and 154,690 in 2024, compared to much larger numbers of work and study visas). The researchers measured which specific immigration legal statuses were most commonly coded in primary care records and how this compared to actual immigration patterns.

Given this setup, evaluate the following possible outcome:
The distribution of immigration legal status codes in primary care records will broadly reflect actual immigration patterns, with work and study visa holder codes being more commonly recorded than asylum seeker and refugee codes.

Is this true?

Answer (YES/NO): NO